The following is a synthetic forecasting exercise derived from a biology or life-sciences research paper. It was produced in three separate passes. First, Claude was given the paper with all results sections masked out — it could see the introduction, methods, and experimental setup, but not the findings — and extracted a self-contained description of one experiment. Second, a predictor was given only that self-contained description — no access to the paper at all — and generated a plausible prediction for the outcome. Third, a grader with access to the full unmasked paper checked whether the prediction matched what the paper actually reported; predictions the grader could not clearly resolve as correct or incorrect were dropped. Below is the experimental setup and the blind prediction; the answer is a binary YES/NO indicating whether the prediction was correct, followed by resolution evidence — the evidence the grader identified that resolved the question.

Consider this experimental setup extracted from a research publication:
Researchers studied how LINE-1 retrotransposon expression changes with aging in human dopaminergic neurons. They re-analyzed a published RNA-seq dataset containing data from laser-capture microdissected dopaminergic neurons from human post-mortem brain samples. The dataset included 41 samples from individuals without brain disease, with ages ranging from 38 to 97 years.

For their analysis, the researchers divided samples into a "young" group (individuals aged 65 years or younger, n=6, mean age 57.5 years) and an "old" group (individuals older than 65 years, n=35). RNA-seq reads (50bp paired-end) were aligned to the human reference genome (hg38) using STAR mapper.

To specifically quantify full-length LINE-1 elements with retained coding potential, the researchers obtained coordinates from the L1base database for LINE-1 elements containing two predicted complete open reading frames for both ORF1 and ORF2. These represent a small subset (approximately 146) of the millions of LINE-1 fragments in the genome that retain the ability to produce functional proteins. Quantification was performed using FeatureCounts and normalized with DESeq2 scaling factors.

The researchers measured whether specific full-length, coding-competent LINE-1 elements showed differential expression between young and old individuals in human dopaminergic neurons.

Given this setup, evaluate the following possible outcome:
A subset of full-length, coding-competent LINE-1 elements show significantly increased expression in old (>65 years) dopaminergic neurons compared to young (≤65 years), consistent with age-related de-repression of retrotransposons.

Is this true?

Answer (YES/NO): YES